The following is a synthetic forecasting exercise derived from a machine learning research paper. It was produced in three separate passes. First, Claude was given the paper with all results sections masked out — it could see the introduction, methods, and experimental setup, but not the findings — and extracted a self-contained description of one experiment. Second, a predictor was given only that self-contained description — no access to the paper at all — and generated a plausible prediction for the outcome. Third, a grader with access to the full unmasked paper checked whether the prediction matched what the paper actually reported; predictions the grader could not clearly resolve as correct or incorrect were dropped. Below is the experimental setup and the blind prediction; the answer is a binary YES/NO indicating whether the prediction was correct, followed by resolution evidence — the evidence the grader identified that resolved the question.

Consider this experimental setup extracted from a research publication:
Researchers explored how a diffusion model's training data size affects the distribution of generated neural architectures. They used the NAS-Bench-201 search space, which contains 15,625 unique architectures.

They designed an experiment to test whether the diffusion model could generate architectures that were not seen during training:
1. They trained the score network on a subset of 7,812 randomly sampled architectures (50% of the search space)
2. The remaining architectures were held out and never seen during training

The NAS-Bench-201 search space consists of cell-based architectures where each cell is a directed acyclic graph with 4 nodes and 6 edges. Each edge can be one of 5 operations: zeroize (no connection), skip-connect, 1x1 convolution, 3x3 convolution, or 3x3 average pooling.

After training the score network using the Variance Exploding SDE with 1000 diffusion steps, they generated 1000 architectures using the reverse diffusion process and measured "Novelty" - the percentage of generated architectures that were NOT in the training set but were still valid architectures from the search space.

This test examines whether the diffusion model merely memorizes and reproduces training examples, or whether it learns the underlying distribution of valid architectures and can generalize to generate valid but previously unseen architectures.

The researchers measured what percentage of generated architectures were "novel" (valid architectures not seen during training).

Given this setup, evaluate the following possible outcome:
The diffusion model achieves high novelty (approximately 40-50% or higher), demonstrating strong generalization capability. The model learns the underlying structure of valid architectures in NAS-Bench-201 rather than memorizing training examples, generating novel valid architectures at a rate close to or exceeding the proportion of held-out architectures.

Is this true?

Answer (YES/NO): YES